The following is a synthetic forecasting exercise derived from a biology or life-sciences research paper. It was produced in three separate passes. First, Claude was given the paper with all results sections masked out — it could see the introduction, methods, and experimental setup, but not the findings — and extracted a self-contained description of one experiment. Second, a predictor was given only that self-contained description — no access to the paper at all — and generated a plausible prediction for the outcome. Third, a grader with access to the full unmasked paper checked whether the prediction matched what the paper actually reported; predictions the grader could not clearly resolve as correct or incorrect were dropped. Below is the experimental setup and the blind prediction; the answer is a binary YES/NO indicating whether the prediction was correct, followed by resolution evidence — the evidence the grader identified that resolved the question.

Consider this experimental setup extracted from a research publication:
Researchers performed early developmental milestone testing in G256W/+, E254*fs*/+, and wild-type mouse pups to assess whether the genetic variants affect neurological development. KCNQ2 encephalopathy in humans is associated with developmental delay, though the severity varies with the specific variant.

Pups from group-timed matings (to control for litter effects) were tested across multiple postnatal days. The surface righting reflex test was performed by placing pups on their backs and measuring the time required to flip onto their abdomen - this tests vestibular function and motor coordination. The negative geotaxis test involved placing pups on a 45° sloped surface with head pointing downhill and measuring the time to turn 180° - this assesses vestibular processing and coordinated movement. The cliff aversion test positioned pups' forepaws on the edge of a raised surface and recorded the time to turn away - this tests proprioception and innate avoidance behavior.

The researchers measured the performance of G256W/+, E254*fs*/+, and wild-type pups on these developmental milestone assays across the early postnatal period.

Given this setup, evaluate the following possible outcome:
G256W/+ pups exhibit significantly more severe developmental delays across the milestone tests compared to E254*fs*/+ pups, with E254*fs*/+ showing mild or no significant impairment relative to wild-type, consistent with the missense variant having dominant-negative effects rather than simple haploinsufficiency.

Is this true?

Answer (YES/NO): NO